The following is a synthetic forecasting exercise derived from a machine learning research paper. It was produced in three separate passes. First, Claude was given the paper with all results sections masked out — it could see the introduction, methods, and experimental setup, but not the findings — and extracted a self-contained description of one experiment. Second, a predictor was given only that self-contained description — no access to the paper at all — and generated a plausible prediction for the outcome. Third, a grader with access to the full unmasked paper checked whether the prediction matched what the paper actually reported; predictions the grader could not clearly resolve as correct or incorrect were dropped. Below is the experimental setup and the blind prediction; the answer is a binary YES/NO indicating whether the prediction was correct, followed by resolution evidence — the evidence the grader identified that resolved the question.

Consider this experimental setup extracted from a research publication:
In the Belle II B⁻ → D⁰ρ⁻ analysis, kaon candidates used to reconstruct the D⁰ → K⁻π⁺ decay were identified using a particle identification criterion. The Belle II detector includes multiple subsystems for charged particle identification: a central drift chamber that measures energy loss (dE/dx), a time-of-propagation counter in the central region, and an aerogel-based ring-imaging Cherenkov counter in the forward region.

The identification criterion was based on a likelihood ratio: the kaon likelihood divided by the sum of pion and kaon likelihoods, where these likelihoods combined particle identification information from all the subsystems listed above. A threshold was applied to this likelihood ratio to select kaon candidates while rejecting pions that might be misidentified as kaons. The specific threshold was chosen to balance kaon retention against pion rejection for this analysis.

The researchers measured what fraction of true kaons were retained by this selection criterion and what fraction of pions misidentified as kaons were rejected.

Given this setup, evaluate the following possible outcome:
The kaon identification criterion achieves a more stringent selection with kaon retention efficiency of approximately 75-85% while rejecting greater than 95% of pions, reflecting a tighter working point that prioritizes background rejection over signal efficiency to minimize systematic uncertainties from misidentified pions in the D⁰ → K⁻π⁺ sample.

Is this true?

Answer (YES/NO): NO